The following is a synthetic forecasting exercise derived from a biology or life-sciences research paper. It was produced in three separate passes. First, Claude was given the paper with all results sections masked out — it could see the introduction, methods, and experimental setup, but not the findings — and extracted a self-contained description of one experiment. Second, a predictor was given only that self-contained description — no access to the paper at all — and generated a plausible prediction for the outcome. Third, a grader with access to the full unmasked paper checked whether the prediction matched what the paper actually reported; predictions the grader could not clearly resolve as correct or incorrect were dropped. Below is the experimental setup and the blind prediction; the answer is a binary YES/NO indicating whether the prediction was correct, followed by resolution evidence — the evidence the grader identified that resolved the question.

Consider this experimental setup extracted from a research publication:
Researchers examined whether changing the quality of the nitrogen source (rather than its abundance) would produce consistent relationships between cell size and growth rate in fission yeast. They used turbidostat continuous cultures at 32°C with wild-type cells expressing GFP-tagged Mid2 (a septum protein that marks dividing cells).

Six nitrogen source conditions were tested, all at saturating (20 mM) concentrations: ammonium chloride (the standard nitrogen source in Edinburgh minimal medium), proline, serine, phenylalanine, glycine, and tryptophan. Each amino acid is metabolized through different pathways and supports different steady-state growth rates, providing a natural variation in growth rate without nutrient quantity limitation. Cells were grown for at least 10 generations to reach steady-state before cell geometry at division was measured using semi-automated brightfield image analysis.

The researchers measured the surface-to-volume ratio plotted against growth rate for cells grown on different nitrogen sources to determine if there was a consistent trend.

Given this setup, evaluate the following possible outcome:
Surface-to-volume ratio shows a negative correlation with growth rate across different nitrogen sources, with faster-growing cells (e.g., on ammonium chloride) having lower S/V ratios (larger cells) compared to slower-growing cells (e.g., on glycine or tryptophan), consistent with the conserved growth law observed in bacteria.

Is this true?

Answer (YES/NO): NO